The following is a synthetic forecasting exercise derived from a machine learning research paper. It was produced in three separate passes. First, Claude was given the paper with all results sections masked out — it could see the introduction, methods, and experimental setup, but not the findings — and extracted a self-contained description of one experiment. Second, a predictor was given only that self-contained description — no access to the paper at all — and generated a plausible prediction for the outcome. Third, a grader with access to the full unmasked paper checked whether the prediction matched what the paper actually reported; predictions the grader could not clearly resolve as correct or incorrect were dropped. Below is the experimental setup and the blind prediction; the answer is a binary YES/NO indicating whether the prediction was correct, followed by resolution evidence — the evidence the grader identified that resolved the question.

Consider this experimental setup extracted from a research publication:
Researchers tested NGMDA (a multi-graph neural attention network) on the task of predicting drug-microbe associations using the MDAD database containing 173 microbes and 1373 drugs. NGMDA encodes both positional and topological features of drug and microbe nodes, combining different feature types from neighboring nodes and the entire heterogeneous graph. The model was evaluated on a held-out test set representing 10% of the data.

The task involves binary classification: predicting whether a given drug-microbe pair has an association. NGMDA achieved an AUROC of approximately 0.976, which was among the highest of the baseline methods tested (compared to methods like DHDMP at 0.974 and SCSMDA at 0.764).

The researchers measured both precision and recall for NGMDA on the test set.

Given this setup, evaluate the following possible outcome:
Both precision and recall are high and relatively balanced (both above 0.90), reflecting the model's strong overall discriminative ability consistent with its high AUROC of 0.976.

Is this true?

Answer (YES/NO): NO